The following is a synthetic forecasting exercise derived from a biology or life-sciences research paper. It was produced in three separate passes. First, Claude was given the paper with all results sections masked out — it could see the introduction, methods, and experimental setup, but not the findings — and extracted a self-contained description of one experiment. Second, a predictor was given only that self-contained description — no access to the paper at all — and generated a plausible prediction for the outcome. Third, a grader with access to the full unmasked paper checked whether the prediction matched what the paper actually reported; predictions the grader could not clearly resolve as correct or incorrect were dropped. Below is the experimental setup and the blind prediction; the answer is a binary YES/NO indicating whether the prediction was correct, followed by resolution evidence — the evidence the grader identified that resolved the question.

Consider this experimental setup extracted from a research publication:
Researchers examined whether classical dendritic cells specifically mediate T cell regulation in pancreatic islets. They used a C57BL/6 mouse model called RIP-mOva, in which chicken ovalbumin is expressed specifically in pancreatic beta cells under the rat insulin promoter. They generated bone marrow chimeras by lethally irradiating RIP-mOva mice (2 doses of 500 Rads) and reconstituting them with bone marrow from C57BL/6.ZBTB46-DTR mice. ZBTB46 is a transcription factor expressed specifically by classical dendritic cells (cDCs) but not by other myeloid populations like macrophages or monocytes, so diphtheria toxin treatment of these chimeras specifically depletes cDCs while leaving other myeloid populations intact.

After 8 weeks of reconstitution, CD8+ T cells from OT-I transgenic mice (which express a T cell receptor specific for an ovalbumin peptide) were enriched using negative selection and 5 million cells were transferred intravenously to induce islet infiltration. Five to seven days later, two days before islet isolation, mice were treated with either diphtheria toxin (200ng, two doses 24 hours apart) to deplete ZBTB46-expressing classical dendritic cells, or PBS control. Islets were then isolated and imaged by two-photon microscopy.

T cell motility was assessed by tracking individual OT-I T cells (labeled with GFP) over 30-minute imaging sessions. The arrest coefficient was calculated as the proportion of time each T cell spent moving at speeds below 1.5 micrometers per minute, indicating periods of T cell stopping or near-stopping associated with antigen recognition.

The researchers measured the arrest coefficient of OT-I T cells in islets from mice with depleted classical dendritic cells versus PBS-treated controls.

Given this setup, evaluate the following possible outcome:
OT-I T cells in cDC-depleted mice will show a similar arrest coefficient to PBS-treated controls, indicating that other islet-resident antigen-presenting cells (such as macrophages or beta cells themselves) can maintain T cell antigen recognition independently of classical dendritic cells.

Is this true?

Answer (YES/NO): YES